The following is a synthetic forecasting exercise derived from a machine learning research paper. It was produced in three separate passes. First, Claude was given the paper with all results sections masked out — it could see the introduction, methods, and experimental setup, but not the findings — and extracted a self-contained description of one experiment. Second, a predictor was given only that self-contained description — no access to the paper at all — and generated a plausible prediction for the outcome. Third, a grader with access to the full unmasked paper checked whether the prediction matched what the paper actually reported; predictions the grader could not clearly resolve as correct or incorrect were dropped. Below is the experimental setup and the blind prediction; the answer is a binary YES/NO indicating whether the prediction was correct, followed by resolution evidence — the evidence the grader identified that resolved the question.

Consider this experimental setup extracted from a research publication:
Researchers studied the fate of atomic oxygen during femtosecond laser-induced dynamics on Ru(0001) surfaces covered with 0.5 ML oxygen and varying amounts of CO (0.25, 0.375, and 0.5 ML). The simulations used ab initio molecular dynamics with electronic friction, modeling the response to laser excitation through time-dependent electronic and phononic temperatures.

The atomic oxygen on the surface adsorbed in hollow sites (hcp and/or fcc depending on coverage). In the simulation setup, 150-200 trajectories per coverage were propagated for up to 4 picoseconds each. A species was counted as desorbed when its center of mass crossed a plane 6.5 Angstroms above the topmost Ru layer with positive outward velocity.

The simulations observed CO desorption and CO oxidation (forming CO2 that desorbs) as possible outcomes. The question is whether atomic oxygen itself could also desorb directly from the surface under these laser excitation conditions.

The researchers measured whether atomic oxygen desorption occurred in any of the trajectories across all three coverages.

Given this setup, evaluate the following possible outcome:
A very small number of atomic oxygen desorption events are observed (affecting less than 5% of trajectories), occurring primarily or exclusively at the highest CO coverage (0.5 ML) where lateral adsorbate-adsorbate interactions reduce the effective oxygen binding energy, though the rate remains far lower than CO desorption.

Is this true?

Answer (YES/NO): NO